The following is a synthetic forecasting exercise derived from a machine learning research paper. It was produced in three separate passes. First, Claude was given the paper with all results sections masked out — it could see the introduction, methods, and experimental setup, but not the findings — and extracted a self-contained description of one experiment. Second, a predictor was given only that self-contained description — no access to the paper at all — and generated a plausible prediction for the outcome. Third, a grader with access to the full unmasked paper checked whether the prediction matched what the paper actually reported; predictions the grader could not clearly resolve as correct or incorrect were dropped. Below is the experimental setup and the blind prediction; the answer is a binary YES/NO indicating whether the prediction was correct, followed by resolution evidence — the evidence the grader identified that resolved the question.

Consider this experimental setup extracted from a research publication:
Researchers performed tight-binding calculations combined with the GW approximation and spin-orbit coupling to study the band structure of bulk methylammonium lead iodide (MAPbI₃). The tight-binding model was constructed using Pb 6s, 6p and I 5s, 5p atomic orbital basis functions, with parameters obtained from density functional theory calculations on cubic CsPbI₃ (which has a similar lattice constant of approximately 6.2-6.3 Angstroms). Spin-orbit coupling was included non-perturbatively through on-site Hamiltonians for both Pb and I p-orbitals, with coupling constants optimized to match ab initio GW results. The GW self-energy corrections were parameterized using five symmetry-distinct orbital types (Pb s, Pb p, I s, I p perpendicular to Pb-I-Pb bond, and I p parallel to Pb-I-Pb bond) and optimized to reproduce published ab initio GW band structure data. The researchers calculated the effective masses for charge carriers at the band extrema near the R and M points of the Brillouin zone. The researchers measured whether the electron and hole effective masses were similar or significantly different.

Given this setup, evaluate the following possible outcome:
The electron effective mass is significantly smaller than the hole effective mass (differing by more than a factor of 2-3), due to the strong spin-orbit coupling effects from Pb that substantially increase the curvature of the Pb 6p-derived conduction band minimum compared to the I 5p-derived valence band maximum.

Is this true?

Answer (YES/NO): NO